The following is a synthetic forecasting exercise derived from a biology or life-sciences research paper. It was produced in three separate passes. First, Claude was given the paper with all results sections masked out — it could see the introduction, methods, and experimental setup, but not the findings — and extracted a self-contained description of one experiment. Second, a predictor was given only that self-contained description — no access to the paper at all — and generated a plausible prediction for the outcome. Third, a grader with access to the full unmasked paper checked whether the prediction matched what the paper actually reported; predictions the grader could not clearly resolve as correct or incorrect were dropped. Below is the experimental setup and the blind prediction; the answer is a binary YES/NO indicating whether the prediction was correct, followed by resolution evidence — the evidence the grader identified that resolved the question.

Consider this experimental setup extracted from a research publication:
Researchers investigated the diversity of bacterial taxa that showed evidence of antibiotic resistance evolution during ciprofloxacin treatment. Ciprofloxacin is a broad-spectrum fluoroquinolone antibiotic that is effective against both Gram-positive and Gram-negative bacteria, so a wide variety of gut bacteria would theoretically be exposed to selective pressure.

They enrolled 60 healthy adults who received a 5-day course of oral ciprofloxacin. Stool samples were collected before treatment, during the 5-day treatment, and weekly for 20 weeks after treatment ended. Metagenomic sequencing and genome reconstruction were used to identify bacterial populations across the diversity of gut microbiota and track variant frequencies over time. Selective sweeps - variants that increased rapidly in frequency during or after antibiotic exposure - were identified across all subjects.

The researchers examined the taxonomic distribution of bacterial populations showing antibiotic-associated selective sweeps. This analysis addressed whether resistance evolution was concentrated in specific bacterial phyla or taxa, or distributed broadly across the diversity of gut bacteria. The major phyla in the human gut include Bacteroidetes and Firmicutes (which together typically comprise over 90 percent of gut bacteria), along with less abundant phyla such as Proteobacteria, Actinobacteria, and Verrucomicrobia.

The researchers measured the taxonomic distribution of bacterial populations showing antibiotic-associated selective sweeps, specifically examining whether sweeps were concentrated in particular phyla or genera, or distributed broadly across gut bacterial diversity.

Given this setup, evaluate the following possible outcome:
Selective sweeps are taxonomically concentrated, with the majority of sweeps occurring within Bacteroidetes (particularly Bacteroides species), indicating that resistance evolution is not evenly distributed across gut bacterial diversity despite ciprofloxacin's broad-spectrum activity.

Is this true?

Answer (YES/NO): NO